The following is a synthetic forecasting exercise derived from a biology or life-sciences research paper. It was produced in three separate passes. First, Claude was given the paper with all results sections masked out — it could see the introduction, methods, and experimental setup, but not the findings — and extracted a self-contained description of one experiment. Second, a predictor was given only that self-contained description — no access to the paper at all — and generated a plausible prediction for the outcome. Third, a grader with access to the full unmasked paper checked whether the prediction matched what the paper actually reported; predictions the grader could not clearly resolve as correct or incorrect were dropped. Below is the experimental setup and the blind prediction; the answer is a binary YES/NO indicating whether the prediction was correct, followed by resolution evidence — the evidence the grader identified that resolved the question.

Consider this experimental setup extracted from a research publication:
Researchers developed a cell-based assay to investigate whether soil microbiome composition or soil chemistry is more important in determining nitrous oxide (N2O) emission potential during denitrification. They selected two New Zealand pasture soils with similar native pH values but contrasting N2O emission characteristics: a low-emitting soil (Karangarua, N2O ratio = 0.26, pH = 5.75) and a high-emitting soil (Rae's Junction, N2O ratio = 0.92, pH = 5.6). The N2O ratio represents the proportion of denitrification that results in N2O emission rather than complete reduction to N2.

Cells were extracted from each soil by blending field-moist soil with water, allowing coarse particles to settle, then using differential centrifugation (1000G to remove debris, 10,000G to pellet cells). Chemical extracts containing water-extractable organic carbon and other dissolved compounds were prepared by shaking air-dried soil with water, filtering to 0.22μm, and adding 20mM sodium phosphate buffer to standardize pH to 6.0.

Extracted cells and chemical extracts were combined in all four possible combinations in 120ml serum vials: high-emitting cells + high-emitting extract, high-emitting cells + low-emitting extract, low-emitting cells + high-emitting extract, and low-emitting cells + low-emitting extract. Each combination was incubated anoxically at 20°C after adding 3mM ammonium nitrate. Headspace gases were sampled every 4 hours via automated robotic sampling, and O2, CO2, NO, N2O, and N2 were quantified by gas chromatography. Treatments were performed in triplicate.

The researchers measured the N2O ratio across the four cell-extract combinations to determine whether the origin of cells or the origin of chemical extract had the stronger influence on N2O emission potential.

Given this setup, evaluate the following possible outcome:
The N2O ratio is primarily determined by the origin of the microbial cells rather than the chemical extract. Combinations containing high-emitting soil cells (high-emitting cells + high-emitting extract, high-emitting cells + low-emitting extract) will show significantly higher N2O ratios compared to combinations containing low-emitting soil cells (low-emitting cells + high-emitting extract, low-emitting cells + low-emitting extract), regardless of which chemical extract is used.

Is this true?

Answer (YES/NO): NO